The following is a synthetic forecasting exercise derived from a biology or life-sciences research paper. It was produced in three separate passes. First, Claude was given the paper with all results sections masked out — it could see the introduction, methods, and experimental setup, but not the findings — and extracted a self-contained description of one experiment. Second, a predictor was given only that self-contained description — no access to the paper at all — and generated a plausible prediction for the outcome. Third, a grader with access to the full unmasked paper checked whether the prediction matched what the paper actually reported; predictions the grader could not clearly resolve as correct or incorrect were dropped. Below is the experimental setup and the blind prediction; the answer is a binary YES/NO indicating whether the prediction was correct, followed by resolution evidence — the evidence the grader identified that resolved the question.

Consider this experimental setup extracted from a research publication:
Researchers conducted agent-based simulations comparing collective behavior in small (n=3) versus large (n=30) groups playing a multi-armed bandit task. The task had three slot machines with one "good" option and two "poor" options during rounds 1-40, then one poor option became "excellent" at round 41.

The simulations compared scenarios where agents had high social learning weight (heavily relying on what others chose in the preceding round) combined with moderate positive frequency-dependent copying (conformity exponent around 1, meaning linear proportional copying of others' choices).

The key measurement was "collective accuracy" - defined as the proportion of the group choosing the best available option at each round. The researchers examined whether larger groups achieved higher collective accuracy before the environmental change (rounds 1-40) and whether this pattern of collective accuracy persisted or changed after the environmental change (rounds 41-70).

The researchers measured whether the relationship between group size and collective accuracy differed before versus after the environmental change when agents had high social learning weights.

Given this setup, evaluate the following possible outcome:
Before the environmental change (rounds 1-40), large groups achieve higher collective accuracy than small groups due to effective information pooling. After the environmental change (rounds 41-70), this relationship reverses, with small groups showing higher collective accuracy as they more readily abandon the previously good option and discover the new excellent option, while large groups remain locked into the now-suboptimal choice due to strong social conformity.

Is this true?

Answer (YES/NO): NO